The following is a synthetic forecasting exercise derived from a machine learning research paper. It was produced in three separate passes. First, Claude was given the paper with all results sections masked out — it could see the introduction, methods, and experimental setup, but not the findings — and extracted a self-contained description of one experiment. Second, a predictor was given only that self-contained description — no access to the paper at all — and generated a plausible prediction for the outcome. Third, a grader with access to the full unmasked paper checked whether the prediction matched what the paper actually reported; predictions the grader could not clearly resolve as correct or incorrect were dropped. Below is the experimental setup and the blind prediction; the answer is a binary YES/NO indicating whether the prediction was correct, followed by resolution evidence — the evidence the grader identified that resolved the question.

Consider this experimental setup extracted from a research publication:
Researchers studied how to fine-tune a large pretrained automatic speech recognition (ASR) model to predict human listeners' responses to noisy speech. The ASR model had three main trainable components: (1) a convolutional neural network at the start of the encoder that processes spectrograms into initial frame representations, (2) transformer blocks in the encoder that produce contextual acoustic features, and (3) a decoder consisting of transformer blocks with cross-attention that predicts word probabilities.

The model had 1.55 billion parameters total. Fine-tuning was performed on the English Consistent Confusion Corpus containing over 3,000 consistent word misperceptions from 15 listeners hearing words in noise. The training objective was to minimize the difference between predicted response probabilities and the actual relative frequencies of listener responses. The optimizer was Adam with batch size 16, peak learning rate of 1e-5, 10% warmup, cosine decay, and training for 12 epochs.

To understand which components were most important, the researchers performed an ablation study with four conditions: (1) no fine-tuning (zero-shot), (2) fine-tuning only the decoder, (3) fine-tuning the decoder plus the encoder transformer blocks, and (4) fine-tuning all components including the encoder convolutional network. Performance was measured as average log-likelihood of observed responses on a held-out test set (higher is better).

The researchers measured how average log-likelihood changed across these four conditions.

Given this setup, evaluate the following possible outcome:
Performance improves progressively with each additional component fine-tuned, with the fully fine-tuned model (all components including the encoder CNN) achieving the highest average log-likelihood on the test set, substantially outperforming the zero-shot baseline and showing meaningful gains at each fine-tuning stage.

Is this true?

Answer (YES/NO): NO